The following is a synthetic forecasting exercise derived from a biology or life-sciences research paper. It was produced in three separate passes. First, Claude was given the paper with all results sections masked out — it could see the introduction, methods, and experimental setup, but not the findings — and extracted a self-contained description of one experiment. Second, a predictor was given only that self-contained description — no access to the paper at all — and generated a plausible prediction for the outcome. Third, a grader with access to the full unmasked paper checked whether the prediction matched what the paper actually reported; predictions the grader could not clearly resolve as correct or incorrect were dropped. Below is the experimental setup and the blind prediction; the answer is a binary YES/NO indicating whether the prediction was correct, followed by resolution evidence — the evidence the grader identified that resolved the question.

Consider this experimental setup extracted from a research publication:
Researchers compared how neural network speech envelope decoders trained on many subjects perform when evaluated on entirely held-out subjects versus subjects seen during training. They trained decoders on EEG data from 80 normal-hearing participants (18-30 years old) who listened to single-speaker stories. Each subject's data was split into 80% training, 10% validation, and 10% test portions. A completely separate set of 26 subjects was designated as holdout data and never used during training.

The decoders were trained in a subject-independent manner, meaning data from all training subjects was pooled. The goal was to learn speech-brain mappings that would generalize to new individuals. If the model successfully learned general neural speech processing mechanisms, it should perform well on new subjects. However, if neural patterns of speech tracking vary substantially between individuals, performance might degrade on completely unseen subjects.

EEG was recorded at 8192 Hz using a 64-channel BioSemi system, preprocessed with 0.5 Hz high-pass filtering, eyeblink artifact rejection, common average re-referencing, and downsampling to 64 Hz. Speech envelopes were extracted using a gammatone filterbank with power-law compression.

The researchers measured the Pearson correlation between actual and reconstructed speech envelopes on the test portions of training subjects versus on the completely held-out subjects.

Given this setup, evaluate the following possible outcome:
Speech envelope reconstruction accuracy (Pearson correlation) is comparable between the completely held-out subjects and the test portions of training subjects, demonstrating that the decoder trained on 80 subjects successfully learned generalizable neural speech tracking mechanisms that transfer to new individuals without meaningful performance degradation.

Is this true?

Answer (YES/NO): YES